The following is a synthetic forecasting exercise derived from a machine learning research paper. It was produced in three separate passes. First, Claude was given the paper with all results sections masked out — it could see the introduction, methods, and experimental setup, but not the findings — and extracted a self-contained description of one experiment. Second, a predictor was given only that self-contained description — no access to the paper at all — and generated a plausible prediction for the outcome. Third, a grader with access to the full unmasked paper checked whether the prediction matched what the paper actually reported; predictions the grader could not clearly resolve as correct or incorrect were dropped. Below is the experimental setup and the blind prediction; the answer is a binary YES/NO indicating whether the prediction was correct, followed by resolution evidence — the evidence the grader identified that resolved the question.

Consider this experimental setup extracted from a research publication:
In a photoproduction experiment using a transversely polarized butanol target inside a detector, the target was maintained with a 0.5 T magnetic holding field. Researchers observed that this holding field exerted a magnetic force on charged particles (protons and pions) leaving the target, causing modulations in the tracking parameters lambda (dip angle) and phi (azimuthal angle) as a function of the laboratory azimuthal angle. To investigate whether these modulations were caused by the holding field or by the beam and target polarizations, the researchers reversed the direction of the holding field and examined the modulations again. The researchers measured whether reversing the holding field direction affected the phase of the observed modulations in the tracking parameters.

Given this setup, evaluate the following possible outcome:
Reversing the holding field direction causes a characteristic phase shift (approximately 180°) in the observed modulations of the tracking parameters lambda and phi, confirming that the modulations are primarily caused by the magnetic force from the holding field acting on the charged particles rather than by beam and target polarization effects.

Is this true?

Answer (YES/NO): YES